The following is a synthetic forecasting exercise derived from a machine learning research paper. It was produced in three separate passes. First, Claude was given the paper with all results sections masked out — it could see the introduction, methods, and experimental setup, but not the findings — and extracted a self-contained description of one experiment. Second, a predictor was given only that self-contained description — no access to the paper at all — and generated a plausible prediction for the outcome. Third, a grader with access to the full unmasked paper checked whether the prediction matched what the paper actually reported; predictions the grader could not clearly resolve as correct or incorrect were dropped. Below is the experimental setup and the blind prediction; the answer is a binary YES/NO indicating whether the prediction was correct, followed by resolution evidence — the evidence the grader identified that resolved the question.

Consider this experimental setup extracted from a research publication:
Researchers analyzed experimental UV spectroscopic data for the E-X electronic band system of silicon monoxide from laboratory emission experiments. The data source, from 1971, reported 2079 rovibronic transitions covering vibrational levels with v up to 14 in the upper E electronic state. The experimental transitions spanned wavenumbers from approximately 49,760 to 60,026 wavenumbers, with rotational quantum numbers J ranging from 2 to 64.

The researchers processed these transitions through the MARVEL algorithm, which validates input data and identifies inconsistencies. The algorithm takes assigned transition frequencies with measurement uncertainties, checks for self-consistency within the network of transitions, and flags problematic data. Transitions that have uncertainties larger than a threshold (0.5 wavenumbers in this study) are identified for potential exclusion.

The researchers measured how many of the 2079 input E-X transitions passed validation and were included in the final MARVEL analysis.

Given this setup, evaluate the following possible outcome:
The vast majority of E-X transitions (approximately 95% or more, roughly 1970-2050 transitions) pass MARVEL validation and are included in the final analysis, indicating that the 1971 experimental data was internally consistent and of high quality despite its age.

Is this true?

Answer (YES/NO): NO